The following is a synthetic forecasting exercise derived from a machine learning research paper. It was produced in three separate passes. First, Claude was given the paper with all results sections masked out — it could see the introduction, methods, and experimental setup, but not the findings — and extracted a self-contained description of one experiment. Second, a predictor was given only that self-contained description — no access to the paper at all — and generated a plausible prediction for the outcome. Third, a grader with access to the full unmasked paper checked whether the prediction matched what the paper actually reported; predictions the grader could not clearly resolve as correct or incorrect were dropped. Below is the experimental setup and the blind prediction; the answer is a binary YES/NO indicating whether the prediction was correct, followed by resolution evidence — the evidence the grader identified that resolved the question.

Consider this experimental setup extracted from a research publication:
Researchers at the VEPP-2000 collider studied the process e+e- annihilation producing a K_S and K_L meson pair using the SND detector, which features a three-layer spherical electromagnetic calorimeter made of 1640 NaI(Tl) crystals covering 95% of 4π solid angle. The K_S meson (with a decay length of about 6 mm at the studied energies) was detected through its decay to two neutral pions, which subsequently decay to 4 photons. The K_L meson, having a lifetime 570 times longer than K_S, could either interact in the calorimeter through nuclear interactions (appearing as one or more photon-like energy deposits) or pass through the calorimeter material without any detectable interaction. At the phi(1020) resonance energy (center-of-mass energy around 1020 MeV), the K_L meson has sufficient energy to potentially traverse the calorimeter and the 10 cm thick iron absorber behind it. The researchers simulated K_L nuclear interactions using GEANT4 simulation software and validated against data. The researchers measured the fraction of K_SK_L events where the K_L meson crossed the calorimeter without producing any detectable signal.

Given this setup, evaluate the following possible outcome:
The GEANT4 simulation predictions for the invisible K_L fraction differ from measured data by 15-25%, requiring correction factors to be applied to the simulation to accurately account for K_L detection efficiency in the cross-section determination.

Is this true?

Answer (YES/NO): NO